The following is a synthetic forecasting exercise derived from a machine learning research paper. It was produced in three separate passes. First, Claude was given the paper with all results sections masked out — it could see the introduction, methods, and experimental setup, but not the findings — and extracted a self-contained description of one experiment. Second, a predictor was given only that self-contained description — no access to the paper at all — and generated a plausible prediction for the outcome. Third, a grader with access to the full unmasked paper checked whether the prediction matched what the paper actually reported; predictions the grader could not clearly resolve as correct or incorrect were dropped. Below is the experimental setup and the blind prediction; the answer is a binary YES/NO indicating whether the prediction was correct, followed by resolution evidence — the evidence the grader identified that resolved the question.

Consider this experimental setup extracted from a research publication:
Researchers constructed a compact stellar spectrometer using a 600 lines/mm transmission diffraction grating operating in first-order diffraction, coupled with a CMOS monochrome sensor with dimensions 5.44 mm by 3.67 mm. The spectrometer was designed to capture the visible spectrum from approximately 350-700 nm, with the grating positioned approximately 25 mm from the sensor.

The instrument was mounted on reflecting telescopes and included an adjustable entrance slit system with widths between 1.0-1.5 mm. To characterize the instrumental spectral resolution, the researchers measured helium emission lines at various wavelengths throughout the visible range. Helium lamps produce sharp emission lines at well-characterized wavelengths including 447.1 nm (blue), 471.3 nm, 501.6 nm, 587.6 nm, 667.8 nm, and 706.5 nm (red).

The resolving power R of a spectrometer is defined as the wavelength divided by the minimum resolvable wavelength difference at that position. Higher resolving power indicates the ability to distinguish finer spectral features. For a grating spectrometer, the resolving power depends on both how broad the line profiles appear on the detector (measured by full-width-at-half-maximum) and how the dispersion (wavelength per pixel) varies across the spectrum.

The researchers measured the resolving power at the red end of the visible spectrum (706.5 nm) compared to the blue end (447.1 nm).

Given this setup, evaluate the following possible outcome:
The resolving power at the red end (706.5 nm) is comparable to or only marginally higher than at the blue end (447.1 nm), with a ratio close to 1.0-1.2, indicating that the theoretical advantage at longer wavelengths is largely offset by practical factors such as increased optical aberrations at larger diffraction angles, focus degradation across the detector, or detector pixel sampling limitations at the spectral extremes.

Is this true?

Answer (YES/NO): NO